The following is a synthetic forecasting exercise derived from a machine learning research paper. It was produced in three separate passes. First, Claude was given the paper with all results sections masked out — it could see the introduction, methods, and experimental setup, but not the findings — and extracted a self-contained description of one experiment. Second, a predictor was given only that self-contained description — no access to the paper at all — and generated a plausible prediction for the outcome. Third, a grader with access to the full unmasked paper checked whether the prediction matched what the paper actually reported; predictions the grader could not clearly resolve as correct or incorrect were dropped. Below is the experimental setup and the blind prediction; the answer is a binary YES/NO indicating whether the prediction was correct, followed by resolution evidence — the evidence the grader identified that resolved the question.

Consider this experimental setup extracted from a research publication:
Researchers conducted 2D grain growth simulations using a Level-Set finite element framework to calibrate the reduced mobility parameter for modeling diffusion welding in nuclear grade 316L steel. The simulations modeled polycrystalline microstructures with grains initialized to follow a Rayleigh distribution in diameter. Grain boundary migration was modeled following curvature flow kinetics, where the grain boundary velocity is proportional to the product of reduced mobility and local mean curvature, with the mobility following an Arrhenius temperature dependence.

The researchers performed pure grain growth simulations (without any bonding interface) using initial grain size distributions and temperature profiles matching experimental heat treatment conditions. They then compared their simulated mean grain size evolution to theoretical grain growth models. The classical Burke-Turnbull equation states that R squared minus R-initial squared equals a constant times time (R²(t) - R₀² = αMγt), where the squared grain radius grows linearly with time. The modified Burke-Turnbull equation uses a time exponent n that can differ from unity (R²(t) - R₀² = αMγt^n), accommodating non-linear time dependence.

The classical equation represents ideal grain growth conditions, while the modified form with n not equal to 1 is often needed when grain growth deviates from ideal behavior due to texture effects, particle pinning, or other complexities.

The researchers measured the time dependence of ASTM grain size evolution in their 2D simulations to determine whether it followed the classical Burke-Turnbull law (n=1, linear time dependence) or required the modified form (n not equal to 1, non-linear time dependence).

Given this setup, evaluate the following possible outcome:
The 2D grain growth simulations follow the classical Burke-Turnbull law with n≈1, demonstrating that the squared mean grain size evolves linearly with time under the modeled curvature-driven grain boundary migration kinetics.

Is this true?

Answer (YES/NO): YES